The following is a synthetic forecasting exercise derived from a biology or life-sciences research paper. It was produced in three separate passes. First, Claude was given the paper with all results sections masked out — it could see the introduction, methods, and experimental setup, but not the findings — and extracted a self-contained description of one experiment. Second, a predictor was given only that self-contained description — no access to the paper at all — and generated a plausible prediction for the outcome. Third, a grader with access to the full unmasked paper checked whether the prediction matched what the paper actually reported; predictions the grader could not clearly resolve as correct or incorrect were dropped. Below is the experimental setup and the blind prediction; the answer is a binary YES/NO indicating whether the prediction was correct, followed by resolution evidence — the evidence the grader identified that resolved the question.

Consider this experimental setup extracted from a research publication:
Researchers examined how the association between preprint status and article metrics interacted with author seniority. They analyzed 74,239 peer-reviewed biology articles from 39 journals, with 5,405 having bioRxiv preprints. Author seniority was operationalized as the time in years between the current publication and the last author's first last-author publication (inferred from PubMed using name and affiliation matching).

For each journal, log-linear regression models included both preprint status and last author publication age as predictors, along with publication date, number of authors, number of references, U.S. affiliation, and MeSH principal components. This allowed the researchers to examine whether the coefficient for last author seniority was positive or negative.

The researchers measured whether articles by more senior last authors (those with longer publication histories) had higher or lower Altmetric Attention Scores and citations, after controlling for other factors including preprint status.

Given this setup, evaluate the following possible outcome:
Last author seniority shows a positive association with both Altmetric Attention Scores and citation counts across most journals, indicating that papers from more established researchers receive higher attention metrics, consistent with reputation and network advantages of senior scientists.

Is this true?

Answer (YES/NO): NO